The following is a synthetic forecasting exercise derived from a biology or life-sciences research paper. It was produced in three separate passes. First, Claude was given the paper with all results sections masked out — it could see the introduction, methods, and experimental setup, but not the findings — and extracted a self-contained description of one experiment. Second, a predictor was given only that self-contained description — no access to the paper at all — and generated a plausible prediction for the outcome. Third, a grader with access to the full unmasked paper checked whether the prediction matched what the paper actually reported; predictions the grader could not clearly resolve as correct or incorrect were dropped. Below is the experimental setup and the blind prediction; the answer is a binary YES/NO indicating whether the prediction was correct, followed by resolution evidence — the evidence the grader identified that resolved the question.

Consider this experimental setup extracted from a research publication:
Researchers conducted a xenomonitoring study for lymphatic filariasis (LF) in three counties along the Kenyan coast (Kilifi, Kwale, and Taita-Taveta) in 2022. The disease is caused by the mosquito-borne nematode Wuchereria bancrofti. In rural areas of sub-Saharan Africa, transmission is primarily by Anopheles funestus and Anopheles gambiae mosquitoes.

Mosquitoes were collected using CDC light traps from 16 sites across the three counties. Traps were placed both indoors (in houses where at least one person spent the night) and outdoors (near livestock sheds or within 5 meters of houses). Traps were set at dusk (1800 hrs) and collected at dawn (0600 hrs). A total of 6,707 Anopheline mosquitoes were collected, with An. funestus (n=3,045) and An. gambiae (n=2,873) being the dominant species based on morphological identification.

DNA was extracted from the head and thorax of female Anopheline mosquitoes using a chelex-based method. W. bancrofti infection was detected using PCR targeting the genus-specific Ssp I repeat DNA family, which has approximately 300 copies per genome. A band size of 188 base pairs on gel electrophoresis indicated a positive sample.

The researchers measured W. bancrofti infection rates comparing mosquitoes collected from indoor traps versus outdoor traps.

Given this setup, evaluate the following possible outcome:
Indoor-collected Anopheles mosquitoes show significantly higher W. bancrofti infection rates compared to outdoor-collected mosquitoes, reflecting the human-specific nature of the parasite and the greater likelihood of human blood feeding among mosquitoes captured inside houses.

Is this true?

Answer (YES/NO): NO